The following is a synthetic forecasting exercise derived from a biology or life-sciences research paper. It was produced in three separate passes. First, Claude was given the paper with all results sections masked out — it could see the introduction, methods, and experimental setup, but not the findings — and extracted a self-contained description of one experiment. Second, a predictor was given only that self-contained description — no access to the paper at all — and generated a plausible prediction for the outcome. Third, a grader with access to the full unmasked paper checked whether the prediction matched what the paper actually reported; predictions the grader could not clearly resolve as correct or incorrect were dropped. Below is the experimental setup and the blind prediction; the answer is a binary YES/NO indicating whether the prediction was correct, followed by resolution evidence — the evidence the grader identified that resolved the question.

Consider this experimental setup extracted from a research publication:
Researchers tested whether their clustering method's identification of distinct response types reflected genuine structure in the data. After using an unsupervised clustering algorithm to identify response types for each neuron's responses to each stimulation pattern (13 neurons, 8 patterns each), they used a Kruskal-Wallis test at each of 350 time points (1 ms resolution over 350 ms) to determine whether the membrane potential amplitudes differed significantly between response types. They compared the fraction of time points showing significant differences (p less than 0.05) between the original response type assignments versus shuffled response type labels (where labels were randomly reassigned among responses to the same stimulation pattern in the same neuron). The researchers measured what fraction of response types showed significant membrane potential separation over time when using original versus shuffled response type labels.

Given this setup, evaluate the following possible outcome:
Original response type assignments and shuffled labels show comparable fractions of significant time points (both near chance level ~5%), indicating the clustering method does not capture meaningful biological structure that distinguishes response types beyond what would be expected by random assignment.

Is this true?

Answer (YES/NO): NO